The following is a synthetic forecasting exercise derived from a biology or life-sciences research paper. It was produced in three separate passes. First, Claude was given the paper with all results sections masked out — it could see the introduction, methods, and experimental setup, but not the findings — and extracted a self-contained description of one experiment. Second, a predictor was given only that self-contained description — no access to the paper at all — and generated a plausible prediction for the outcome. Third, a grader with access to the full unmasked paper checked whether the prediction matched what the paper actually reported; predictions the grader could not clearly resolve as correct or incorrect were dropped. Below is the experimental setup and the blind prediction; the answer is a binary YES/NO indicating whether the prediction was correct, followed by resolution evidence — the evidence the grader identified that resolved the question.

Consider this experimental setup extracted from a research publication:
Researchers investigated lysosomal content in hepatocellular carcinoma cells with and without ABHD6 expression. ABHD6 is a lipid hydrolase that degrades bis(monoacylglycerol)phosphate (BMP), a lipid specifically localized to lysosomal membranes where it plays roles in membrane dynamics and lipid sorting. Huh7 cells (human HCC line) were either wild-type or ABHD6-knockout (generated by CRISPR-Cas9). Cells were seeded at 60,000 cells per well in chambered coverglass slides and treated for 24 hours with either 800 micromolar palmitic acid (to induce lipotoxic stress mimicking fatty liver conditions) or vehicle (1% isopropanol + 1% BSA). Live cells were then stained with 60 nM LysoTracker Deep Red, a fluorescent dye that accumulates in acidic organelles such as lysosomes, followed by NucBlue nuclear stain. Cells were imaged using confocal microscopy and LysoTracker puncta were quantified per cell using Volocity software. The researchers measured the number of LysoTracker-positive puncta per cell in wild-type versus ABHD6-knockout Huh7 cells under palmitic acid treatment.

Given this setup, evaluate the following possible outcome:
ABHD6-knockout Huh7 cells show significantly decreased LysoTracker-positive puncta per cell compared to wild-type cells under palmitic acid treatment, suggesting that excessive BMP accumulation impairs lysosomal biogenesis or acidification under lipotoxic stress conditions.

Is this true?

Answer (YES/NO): YES